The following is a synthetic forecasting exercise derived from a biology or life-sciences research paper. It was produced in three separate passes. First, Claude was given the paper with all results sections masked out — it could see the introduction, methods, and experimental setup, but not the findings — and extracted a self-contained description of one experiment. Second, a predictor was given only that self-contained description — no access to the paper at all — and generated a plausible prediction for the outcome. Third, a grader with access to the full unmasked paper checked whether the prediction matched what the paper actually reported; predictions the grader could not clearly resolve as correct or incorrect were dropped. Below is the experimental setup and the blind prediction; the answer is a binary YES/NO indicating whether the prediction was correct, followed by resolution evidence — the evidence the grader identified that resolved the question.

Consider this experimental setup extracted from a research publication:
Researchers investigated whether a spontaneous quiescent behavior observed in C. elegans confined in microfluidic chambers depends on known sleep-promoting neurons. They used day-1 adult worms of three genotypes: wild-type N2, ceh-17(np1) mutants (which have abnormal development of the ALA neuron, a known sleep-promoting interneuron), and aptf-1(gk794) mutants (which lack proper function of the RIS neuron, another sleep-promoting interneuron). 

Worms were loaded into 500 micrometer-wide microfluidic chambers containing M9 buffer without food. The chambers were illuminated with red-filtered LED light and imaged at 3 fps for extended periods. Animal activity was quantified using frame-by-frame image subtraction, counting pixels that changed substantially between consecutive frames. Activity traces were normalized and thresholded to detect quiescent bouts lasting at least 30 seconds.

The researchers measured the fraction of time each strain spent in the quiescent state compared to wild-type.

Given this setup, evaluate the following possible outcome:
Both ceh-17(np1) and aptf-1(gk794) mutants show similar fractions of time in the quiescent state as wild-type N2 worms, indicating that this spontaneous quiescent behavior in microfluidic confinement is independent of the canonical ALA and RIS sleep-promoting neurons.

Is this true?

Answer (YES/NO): NO